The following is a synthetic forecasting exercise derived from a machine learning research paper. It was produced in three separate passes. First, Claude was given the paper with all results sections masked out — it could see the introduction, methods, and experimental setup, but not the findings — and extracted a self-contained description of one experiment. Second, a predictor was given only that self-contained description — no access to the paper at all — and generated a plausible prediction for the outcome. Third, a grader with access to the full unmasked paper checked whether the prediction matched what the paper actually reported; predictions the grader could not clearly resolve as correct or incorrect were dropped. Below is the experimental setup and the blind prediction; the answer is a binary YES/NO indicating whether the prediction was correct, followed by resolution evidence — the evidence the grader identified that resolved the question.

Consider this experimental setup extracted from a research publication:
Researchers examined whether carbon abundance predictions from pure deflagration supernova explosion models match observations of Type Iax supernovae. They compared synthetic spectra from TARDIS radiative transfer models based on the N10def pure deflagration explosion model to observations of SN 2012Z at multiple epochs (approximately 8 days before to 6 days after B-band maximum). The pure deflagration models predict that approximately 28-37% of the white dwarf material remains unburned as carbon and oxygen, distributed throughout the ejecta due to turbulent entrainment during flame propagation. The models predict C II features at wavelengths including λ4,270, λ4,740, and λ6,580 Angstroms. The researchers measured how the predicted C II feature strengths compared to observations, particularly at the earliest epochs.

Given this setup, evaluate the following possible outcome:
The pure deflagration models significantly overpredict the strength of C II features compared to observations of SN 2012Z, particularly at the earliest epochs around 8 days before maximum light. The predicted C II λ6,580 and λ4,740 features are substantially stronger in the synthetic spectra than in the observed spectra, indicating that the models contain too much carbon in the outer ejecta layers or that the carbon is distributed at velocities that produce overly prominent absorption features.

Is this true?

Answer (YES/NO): YES